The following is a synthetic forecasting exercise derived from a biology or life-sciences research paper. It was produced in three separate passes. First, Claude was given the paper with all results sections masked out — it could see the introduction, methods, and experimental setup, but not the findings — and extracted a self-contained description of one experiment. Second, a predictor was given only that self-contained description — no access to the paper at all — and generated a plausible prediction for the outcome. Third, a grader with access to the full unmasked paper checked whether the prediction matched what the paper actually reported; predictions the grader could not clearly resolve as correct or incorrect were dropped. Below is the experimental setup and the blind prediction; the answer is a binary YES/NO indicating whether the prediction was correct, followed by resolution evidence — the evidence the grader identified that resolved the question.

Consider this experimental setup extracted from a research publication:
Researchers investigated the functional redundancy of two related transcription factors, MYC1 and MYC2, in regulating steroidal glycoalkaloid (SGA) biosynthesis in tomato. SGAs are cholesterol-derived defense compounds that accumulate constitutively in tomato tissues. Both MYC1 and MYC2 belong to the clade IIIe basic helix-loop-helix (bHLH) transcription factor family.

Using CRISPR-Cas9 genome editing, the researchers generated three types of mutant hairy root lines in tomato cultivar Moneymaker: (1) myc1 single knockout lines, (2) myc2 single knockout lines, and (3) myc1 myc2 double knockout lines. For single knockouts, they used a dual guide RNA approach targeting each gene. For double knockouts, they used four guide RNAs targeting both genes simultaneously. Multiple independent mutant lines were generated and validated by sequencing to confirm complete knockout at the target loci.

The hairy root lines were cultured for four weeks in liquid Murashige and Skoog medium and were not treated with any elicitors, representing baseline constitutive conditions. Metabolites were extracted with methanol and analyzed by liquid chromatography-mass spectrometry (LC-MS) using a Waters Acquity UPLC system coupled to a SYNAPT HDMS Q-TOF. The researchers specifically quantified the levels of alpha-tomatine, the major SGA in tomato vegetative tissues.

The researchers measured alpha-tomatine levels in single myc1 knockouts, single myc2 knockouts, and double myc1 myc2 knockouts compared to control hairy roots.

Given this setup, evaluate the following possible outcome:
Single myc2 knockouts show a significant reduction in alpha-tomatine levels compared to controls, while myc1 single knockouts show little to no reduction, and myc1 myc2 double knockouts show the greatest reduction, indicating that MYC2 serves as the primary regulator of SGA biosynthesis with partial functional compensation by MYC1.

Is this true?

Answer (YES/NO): NO